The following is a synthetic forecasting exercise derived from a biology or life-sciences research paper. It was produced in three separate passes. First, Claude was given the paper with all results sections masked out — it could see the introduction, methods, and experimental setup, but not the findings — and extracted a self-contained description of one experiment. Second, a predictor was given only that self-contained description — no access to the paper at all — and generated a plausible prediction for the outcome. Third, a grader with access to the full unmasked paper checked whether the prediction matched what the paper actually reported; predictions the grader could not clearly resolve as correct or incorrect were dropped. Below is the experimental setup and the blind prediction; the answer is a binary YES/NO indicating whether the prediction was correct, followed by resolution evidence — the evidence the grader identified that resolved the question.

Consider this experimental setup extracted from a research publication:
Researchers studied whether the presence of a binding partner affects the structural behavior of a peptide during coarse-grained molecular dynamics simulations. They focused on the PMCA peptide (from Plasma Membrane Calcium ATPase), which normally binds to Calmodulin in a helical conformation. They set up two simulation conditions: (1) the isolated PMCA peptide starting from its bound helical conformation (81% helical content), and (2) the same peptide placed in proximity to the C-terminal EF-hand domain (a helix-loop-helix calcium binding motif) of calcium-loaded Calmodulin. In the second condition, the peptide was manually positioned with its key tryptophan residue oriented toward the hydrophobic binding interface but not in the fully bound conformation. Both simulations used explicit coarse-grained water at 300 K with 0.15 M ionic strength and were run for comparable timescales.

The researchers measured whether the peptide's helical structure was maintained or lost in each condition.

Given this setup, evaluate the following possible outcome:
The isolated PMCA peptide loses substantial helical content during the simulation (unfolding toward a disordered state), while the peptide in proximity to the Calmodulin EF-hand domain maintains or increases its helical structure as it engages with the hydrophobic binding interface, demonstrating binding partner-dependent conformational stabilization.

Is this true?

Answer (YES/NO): YES